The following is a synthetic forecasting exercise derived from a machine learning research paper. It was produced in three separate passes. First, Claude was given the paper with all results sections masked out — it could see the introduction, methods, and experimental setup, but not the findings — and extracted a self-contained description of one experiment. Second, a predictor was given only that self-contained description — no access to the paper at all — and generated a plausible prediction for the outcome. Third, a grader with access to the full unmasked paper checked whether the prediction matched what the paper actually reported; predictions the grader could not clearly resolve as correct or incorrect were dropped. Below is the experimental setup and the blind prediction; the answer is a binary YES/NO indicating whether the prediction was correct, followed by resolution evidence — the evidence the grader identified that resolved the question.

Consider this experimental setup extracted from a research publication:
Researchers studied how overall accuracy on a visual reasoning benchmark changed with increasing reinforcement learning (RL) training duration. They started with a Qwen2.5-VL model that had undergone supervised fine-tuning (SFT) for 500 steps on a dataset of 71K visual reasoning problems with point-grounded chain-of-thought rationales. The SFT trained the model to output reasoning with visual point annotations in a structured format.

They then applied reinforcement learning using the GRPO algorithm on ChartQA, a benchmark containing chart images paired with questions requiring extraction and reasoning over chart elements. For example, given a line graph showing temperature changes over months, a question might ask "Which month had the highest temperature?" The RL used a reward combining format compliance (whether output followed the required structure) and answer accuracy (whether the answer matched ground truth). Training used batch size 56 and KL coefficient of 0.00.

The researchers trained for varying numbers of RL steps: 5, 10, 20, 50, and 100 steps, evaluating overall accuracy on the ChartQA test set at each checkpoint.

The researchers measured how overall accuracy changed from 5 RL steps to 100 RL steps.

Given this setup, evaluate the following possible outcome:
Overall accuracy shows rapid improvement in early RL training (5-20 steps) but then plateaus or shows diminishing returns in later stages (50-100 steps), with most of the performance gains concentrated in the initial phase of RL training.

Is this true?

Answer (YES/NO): NO